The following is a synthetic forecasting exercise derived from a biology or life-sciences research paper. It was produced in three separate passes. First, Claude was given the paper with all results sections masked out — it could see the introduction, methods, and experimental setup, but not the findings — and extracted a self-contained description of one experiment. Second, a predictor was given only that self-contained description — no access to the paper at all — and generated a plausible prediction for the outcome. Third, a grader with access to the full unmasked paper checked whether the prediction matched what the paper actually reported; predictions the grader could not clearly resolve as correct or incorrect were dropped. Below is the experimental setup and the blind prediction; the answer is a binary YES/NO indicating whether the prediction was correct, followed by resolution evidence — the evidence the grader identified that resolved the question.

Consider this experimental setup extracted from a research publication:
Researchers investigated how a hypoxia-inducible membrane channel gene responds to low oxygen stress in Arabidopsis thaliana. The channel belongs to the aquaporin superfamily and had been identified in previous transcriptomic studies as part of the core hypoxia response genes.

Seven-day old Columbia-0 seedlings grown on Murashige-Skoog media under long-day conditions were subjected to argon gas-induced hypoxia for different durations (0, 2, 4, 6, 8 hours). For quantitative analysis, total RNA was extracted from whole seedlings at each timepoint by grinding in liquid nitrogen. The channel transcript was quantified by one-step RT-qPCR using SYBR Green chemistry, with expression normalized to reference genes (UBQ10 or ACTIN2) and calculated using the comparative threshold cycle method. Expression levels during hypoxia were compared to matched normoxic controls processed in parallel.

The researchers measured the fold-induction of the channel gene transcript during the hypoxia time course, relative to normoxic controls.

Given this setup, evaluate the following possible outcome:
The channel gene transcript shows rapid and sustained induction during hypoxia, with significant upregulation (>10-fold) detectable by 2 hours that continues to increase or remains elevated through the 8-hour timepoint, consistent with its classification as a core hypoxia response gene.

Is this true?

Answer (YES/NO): NO